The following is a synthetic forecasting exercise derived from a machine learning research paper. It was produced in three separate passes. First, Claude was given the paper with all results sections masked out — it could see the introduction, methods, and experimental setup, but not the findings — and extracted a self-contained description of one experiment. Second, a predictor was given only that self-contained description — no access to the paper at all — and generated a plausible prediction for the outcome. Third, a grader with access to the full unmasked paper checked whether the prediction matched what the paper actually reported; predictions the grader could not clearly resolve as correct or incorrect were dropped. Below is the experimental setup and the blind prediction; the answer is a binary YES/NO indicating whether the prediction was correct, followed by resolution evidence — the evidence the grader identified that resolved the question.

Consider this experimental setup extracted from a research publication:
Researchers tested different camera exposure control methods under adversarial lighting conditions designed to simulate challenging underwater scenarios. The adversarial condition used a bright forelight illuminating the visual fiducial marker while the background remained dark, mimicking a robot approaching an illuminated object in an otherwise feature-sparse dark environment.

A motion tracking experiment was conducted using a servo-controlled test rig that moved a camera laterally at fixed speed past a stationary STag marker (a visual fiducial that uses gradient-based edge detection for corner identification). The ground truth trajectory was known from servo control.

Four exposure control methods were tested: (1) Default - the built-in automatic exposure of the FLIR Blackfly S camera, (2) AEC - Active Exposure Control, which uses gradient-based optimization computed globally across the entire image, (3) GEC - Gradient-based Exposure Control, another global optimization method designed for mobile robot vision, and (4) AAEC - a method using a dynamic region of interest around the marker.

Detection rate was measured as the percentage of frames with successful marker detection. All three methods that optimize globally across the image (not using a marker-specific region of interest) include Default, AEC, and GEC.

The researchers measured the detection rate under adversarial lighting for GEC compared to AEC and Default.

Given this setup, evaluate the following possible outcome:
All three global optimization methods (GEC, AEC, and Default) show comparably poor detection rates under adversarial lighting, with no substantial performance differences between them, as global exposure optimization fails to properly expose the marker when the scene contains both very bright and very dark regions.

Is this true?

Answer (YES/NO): NO